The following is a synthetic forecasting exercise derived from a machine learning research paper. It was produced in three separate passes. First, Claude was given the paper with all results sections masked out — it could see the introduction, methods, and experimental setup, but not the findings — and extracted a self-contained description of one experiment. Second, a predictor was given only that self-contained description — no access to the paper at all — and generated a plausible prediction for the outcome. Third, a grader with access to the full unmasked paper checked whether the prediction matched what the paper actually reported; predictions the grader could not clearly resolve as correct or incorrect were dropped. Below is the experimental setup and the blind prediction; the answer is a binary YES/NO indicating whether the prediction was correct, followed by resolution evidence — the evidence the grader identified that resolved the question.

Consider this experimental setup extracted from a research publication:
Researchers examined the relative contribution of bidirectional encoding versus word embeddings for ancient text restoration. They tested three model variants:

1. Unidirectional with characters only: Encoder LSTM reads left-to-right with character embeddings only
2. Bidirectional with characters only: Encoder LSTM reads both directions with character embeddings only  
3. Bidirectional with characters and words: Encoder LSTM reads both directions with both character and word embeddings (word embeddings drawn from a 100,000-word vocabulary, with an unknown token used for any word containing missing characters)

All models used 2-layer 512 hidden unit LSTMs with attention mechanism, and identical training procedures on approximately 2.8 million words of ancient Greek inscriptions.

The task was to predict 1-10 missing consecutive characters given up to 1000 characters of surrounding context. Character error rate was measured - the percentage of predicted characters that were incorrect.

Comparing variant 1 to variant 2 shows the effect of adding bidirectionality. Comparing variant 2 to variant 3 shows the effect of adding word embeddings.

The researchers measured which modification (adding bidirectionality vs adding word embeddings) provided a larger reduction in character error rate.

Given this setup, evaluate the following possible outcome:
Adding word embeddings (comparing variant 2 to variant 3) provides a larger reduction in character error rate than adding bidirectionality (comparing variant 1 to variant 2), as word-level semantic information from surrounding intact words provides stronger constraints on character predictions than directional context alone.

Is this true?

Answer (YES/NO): NO